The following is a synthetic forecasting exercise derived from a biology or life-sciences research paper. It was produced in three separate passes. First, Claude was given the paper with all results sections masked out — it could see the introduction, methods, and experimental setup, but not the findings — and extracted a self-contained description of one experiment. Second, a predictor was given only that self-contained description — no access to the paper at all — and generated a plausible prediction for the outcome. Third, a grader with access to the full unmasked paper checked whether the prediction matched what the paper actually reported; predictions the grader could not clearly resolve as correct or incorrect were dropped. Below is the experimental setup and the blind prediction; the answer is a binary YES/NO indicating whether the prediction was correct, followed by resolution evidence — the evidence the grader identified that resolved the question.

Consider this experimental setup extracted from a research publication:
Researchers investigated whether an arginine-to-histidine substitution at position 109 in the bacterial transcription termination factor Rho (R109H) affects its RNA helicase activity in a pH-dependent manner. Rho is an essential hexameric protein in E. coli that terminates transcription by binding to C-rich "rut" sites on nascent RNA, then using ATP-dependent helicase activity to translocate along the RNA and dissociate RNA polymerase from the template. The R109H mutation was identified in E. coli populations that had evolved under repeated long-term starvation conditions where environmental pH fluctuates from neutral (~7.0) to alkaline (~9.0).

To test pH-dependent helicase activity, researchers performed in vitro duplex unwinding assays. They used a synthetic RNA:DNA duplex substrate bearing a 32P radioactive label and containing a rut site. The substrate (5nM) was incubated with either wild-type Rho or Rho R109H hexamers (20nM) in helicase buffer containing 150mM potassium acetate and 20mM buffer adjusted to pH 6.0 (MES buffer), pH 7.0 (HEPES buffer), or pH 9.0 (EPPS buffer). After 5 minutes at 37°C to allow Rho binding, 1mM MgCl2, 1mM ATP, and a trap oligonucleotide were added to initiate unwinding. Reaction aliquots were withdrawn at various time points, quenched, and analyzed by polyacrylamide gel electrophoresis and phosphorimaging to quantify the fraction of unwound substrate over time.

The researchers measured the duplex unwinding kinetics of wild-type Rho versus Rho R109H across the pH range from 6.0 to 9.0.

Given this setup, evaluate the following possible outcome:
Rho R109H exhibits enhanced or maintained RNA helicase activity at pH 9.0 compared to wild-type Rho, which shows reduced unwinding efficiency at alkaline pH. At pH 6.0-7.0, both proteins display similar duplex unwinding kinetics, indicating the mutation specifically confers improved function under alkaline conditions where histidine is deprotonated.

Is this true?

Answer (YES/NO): NO